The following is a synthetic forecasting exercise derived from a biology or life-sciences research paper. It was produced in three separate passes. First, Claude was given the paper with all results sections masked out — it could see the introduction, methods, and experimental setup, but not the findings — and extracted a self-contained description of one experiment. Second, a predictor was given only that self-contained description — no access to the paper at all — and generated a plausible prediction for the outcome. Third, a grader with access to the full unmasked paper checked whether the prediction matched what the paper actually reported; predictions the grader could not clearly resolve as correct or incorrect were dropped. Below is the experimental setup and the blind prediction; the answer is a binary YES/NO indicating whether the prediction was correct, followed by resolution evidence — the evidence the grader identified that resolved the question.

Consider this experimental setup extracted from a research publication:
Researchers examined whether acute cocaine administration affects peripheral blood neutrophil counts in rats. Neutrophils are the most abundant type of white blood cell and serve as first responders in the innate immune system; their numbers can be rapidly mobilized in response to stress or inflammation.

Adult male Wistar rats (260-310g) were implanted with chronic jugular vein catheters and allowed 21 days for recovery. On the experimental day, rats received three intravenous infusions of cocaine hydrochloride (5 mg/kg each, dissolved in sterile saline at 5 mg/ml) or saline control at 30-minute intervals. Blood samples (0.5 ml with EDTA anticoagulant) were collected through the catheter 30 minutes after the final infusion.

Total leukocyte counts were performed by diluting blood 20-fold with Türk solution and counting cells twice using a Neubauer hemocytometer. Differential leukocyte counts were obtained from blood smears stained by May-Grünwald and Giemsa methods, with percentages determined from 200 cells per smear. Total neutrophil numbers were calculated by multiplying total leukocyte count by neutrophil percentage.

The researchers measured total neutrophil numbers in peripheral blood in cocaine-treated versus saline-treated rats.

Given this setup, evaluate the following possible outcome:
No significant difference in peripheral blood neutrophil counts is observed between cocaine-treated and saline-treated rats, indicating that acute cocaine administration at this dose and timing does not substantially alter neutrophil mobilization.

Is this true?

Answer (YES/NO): YES